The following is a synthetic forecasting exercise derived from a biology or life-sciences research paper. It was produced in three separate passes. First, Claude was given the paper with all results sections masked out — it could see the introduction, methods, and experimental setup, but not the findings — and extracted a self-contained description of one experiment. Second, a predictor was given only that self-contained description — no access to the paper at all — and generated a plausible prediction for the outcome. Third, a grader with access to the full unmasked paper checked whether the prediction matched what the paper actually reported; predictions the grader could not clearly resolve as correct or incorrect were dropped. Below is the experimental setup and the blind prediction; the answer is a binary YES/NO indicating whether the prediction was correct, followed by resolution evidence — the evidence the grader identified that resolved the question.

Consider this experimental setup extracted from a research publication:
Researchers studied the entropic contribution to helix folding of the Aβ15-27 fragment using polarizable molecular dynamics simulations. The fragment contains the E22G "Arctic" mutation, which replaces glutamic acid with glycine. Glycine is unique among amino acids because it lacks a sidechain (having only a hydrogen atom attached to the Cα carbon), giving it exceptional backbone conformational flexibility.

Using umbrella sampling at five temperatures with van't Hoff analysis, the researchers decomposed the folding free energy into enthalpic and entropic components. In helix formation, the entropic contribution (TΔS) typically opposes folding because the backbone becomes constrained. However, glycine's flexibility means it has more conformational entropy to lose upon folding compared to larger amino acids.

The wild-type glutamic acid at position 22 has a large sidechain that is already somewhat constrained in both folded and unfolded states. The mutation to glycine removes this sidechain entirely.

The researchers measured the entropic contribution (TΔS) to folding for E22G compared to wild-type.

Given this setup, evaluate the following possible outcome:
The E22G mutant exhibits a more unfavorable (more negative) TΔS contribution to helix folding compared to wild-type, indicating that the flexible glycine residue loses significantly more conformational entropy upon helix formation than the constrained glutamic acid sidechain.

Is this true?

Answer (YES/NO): NO